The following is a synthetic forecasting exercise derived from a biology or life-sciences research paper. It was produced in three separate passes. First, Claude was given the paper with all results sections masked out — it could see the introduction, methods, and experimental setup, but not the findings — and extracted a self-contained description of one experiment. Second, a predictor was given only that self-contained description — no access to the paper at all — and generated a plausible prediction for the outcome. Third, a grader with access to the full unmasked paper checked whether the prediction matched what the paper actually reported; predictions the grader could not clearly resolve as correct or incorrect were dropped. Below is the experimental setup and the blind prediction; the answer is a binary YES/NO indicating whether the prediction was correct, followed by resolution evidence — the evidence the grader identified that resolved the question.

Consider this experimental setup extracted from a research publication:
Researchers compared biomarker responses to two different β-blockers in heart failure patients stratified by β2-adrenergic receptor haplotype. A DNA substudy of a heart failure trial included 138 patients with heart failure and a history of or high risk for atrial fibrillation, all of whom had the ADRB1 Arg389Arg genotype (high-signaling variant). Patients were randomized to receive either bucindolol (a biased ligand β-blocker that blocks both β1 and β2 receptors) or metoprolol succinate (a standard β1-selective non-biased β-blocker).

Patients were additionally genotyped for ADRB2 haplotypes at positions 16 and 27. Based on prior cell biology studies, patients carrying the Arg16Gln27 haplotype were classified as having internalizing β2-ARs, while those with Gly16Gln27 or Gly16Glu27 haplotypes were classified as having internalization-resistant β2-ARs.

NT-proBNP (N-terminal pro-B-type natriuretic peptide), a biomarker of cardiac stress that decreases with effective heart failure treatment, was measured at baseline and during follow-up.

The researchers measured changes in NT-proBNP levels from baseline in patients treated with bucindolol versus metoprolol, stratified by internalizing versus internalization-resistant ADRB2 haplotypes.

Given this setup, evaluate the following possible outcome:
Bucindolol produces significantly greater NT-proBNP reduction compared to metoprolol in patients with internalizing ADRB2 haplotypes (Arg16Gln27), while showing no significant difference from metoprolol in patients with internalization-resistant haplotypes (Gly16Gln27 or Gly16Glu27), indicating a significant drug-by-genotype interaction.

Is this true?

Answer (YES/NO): NO